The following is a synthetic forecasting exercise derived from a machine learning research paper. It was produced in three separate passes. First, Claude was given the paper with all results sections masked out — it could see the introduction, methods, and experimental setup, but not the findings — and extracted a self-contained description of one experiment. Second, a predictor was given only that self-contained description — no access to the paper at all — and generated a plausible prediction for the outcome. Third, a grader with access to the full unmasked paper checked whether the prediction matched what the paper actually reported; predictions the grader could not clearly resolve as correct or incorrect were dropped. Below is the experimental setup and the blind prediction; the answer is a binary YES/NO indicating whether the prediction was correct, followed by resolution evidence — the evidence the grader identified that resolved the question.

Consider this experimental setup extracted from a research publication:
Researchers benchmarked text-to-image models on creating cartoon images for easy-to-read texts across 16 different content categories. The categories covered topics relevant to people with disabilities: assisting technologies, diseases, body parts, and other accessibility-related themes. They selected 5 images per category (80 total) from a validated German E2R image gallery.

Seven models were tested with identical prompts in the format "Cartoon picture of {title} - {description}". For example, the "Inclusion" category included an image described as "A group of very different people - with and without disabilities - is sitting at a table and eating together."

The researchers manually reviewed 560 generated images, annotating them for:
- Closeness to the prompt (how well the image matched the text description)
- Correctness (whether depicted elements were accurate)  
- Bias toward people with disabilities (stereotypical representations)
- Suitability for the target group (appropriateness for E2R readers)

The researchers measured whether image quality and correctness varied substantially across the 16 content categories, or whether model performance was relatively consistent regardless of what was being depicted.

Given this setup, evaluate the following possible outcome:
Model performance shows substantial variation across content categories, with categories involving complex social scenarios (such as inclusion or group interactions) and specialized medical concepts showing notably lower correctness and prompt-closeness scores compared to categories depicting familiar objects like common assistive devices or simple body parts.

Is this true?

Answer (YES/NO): NO